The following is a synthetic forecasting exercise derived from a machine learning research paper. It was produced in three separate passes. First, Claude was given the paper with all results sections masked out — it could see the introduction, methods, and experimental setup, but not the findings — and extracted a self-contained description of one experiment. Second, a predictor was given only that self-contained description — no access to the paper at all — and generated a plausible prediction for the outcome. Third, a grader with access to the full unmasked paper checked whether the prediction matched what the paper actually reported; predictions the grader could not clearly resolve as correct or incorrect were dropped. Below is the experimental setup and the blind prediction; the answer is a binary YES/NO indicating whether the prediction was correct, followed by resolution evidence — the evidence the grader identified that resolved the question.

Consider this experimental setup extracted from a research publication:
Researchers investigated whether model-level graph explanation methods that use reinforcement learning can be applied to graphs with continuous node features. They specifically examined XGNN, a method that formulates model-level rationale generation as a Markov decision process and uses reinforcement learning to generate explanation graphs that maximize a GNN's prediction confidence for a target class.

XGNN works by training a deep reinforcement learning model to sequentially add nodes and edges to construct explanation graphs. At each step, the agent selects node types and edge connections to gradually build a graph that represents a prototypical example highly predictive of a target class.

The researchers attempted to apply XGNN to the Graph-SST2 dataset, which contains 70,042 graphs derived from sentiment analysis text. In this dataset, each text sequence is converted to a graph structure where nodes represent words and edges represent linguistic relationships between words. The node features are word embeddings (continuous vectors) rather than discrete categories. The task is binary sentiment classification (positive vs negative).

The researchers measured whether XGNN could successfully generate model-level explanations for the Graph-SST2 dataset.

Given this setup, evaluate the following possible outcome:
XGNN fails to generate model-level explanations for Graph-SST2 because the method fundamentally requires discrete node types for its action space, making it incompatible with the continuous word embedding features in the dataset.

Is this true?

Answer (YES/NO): YES